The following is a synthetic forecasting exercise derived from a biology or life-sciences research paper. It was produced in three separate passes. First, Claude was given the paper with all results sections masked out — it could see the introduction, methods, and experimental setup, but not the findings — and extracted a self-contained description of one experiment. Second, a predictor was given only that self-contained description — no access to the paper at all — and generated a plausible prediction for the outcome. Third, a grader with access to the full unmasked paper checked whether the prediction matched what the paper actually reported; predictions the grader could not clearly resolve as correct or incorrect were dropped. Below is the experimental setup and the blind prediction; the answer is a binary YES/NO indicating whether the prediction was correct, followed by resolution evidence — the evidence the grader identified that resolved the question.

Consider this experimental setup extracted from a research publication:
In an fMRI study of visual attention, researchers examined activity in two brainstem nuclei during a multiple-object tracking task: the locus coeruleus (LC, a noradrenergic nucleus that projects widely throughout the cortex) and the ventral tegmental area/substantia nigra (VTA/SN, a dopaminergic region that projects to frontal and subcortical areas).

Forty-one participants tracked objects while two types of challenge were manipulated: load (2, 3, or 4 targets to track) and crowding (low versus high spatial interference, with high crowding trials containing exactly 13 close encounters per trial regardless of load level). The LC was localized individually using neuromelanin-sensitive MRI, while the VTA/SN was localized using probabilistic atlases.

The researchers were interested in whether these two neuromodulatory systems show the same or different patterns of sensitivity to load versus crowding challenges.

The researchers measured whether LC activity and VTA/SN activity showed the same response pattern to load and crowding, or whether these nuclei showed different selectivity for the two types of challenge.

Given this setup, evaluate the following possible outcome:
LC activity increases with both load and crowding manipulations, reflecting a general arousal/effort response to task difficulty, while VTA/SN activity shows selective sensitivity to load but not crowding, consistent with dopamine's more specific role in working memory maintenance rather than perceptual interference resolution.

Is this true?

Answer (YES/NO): NO